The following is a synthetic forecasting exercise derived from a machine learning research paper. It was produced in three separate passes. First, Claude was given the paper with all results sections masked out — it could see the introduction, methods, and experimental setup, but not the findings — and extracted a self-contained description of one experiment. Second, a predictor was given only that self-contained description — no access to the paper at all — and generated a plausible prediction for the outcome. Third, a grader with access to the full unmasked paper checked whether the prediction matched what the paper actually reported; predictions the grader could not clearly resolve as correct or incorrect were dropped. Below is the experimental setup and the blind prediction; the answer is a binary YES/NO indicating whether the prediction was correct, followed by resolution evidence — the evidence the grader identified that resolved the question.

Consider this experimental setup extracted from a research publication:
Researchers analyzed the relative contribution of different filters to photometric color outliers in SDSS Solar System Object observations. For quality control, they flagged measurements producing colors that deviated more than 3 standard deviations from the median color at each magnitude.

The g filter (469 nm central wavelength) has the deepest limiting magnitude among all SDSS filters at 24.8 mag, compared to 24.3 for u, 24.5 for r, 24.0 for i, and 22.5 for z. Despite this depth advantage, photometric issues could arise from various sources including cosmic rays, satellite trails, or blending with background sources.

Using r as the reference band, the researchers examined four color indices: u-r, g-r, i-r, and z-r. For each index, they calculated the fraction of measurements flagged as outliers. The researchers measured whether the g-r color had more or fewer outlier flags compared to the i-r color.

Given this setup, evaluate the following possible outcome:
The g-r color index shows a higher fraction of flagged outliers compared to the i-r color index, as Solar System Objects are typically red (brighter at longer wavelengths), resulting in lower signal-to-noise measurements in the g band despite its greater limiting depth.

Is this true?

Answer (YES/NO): YES